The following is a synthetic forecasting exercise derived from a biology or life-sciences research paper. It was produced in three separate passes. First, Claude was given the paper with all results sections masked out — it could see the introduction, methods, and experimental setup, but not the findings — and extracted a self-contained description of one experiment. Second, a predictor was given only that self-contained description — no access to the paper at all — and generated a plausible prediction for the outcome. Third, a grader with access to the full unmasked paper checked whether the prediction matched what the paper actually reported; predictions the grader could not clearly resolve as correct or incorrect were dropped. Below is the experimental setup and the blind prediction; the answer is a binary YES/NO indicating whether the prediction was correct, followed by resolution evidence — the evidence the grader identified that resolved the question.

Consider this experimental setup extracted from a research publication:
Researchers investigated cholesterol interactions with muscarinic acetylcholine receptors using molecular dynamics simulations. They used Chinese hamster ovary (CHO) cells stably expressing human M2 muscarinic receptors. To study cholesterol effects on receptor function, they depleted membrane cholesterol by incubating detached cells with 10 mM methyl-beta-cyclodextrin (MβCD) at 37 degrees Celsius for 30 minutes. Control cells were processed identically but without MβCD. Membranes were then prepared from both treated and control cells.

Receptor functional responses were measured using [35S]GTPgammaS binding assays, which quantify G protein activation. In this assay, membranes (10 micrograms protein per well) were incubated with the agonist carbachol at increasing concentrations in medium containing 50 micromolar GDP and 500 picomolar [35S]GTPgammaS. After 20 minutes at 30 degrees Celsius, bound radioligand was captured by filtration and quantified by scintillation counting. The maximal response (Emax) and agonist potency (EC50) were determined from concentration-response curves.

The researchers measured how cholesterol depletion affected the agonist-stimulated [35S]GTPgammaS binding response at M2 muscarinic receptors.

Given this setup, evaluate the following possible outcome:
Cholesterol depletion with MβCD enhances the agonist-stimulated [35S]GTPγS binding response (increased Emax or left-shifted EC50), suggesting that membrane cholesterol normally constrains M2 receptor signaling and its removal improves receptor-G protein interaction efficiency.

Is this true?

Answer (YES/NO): YES